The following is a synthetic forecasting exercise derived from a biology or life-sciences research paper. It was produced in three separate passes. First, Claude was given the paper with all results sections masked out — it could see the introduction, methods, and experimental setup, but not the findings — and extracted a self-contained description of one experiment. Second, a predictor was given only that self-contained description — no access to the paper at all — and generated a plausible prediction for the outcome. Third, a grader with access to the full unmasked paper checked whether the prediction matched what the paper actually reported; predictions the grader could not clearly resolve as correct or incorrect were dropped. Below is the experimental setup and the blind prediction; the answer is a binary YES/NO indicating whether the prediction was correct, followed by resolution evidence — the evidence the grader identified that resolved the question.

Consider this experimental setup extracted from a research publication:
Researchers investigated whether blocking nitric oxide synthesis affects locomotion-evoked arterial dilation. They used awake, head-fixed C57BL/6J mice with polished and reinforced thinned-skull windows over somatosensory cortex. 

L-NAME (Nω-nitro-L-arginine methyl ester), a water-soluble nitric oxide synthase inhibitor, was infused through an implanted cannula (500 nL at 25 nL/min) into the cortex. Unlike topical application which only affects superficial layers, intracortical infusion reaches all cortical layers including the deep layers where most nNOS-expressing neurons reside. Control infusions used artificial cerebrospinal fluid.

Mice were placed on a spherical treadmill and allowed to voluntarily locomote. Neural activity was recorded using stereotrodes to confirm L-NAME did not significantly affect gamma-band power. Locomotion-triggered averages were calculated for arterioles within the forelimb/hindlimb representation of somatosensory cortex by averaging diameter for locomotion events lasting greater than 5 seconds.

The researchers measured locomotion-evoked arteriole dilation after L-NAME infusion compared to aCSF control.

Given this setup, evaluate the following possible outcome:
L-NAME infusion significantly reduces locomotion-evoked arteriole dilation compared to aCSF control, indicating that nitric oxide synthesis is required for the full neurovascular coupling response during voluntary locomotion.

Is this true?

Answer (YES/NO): YES